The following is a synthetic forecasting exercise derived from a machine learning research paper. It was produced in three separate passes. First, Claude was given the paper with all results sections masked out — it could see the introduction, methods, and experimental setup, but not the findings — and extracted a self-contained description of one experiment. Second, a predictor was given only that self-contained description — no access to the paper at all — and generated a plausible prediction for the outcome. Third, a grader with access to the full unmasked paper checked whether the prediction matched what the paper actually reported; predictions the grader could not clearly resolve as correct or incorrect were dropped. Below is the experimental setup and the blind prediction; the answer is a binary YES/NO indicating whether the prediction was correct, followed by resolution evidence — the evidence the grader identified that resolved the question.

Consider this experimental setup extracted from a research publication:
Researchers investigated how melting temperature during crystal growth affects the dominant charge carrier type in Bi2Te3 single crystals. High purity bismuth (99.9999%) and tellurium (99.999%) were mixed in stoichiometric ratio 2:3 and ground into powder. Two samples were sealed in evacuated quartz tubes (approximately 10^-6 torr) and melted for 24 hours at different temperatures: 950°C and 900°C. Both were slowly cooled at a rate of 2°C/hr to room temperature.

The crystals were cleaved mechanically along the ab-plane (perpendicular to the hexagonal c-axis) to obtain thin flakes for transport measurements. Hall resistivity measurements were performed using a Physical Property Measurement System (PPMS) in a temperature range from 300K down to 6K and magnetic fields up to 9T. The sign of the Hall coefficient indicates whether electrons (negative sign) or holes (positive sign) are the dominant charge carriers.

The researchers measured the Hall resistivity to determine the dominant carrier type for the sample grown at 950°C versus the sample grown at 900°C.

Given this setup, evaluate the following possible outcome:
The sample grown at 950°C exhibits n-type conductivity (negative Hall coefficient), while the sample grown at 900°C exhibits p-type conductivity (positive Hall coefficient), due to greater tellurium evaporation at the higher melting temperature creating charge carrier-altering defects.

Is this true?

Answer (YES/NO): YES